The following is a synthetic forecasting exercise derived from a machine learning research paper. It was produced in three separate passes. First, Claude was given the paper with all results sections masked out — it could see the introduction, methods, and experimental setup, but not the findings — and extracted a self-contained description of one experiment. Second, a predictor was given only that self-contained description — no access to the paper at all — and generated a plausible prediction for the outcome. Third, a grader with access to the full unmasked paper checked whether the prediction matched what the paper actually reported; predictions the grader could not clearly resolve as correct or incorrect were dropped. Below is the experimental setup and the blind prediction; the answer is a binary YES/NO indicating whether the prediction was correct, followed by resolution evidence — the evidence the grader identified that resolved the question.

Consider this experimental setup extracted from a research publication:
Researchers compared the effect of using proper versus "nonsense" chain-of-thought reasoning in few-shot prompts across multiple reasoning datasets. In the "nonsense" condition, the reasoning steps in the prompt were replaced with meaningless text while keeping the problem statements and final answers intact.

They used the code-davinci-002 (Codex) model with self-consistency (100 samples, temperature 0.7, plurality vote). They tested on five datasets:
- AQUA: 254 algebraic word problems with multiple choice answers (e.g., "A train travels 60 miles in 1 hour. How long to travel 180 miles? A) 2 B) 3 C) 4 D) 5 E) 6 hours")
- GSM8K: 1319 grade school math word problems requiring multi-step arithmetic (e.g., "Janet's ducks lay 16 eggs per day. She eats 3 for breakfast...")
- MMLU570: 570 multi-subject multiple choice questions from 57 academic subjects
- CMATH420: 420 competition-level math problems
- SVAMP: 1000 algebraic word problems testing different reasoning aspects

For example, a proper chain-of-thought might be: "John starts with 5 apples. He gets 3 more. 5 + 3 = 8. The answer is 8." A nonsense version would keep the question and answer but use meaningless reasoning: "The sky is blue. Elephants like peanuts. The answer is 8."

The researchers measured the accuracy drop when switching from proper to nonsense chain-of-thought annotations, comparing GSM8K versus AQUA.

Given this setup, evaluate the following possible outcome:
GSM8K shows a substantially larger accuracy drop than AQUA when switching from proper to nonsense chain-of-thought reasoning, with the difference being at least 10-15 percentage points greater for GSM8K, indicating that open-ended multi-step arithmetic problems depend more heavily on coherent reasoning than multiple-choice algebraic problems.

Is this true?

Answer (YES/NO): NO